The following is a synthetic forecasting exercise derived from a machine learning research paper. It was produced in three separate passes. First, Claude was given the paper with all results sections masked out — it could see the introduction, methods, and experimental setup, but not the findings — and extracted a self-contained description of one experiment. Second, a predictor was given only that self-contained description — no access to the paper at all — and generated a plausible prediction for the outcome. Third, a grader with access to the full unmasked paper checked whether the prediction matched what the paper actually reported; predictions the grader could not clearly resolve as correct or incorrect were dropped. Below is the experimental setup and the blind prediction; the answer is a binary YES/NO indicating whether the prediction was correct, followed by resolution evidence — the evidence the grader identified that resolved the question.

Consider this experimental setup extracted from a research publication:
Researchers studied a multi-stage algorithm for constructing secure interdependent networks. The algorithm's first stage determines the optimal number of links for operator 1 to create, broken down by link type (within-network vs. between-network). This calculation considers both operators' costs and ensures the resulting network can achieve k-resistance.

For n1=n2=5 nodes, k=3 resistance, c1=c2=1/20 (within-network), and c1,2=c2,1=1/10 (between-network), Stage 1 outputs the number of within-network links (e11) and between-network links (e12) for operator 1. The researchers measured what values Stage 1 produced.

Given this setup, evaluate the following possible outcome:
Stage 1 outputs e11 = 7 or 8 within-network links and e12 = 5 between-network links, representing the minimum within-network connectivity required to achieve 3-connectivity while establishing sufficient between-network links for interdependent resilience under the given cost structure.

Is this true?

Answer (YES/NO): NO